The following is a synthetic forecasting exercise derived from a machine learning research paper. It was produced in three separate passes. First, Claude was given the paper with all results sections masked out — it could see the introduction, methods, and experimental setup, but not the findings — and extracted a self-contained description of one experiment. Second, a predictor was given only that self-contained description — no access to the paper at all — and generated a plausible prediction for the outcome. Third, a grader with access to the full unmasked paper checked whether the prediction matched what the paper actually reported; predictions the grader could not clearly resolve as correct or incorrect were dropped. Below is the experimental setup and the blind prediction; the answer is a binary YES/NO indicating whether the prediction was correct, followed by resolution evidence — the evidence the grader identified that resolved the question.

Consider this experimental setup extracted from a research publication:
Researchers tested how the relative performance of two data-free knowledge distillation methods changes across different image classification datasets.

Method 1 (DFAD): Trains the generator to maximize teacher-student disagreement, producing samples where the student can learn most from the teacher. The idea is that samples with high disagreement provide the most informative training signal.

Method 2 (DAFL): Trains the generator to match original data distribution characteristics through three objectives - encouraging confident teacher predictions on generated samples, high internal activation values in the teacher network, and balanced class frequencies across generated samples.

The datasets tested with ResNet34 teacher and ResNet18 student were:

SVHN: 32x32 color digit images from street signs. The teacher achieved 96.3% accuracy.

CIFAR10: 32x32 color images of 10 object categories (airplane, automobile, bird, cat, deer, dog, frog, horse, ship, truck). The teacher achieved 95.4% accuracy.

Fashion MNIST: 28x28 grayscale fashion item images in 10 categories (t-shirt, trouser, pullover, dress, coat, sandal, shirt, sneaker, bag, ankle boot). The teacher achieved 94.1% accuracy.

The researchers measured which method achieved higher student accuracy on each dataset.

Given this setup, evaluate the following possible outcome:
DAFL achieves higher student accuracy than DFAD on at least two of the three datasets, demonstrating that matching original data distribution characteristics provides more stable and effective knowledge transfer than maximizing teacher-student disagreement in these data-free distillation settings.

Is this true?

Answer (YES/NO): NO